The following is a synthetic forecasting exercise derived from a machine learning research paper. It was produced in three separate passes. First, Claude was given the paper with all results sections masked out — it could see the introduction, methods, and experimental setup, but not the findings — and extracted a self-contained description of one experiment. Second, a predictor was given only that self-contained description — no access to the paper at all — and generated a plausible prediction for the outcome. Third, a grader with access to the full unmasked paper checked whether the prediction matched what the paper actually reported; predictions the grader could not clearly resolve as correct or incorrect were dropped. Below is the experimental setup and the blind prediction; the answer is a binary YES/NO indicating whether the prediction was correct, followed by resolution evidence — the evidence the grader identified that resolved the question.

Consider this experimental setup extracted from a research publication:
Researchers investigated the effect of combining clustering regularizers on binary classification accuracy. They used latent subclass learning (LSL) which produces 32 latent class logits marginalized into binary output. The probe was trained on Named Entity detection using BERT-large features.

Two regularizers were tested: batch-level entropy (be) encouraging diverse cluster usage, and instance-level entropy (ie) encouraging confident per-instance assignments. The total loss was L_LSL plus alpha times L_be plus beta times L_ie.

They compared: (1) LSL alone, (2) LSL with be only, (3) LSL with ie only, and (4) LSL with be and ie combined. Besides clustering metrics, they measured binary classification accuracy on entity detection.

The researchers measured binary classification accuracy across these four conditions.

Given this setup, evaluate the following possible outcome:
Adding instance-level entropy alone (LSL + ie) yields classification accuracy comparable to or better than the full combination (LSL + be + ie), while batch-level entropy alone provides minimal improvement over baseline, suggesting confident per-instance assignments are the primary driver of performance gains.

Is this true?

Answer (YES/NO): NO